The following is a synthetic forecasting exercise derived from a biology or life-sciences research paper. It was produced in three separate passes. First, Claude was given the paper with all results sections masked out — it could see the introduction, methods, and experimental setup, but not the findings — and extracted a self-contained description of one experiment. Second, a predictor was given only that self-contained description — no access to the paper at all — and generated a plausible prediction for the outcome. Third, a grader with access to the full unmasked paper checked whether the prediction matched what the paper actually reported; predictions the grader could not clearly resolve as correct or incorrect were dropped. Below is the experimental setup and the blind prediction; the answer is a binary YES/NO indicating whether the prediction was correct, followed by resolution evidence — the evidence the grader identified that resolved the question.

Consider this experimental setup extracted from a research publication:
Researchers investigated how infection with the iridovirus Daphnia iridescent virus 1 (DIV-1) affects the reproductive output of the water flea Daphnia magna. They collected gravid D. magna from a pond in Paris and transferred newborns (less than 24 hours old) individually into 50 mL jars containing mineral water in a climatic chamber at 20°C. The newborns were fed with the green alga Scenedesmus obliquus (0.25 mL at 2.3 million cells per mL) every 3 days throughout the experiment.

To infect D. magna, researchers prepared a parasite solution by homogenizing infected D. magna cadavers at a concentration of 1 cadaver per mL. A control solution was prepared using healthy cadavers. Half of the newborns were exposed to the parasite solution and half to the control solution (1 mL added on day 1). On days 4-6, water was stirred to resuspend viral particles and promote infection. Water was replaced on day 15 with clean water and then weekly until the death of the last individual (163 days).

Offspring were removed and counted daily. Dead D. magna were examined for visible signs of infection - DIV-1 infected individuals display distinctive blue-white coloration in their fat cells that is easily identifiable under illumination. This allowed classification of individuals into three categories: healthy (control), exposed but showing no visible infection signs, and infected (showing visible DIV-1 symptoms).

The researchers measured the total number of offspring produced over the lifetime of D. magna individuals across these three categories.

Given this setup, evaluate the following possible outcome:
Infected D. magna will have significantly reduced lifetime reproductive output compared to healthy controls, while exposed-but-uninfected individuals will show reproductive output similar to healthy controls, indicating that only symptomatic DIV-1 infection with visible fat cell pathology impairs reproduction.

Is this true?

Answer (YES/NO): YES